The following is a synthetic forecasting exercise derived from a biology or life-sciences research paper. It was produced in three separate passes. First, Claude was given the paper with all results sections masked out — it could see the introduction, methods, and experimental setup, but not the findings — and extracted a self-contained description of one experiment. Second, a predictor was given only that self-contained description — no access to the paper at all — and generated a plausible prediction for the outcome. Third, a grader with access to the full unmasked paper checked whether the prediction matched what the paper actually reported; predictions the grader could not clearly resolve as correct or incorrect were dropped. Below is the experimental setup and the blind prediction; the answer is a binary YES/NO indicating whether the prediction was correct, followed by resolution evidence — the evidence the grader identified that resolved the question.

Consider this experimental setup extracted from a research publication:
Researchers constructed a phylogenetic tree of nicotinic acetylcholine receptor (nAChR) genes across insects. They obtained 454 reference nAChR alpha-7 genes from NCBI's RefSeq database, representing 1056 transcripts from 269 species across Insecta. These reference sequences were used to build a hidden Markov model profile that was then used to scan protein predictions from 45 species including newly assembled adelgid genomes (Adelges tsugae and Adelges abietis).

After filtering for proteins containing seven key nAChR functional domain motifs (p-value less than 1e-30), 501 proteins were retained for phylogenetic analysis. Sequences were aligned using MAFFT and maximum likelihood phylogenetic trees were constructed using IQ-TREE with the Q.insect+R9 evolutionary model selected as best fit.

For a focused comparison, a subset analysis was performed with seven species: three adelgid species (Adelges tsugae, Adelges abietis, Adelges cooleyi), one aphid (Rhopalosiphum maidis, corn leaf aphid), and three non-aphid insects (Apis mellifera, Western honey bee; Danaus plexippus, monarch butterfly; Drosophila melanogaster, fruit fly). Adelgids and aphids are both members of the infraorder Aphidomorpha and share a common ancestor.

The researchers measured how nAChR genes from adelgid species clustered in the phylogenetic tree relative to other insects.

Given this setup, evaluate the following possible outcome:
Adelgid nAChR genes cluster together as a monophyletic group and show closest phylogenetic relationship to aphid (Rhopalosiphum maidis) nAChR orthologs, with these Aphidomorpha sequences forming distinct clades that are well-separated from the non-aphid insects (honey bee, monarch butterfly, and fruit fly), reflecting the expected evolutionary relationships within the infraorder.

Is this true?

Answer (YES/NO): NO